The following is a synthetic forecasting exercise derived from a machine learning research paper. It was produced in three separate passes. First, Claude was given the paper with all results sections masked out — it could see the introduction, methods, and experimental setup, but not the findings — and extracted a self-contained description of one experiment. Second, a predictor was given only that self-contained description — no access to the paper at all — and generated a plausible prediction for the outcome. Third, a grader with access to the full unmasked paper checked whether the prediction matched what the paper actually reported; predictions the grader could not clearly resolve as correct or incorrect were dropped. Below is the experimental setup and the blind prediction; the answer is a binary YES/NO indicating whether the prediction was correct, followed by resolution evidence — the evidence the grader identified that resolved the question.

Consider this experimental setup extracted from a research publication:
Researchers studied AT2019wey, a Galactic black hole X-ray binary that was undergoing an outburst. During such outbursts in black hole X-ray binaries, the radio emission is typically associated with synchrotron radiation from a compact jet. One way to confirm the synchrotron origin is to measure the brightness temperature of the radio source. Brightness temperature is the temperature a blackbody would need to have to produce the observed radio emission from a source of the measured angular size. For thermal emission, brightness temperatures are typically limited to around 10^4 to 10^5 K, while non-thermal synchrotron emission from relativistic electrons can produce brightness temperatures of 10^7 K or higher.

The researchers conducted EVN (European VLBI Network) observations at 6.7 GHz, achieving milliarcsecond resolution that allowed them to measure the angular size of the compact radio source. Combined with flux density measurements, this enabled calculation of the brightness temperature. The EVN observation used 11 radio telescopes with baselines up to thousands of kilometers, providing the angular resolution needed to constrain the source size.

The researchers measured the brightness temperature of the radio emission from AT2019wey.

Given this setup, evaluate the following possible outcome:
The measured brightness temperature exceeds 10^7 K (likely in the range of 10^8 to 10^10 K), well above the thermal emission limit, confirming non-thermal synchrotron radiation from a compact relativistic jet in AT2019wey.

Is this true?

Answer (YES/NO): NO